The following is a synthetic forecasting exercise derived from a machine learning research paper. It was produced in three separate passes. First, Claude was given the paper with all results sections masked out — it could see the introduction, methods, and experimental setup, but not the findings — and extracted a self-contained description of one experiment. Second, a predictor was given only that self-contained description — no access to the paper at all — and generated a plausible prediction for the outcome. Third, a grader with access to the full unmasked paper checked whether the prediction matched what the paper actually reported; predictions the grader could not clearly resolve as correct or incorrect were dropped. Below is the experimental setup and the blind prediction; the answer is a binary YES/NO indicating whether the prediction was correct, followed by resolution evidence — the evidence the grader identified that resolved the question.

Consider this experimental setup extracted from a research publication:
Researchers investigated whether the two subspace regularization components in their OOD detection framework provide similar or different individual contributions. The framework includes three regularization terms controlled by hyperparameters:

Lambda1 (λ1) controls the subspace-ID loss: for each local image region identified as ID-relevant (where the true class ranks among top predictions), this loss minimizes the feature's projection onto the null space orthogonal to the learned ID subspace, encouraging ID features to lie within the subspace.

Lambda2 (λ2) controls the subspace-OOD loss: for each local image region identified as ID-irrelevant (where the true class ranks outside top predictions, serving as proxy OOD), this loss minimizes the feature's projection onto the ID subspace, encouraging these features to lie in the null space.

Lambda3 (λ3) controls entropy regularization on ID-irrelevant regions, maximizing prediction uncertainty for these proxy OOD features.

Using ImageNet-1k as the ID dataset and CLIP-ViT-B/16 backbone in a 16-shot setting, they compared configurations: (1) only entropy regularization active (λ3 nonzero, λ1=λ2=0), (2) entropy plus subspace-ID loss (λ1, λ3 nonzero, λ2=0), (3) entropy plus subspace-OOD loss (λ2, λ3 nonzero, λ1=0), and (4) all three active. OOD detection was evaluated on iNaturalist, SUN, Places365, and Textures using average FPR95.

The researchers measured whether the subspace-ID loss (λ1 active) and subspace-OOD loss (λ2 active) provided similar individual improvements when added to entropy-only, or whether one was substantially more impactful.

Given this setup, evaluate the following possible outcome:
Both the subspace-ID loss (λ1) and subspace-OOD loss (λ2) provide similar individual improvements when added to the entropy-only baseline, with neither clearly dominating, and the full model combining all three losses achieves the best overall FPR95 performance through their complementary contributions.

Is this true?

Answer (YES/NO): NO